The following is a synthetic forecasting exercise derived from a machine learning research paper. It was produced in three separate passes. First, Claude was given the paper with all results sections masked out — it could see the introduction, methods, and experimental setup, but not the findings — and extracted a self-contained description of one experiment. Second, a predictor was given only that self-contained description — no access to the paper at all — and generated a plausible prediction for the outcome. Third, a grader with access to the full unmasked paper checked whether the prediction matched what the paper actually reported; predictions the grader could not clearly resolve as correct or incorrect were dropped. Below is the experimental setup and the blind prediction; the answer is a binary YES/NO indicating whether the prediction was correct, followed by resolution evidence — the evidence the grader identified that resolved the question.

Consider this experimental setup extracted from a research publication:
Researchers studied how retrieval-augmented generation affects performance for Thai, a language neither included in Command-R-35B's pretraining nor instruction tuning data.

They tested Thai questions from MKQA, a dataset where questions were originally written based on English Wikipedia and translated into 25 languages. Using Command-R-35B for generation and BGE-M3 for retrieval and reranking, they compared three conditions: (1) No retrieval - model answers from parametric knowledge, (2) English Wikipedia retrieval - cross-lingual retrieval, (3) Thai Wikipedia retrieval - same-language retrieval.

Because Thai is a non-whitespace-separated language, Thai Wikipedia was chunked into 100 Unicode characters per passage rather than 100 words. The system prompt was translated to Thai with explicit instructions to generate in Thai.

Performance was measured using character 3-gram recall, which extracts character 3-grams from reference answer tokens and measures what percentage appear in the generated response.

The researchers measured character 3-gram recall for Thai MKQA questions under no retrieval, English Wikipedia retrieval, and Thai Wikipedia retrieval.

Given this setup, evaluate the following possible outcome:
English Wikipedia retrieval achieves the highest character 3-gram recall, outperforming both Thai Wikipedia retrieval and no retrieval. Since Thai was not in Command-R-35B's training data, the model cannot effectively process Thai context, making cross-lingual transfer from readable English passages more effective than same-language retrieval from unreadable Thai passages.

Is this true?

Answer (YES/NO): NO